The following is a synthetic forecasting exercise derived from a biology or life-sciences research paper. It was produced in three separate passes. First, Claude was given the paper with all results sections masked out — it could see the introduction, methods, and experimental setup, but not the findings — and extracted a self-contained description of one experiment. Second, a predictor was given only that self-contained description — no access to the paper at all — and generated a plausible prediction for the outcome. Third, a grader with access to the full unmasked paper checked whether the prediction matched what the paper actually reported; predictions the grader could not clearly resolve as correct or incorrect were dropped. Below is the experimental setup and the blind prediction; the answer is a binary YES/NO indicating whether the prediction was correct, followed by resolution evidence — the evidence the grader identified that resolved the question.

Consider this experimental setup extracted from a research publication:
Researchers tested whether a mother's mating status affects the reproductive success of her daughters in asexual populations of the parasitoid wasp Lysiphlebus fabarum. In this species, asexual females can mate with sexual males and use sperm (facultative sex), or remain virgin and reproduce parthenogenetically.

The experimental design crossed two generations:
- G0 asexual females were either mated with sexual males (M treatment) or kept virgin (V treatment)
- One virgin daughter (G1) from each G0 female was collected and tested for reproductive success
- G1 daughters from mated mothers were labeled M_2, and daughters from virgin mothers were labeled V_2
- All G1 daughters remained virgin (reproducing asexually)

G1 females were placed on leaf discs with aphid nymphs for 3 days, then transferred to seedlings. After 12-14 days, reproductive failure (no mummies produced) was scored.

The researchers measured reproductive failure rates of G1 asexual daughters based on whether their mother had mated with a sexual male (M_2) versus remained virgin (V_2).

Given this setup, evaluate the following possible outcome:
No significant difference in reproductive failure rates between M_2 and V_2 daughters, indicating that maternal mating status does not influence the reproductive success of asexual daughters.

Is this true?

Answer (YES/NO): NO